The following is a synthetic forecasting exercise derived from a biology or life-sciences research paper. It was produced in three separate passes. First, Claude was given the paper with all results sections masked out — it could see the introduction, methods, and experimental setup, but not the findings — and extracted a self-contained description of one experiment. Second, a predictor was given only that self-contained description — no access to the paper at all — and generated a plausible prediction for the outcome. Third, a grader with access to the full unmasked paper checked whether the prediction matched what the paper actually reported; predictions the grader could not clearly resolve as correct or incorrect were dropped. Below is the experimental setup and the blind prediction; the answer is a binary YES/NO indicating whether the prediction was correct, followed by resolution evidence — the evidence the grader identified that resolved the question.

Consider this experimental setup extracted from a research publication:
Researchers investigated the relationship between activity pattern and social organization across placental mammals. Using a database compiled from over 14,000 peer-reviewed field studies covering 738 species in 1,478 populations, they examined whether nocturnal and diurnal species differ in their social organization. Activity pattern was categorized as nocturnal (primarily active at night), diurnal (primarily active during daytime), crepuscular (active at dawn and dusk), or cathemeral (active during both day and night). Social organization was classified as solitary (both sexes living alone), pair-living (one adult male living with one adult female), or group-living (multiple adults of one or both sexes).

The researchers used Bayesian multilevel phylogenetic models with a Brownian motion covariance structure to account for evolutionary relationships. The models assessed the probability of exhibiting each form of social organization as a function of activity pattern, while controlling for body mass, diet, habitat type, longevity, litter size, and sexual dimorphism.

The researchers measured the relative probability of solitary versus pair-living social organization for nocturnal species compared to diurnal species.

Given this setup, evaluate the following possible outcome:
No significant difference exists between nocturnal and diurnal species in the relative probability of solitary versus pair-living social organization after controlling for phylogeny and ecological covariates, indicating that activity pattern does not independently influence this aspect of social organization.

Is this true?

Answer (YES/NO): NO